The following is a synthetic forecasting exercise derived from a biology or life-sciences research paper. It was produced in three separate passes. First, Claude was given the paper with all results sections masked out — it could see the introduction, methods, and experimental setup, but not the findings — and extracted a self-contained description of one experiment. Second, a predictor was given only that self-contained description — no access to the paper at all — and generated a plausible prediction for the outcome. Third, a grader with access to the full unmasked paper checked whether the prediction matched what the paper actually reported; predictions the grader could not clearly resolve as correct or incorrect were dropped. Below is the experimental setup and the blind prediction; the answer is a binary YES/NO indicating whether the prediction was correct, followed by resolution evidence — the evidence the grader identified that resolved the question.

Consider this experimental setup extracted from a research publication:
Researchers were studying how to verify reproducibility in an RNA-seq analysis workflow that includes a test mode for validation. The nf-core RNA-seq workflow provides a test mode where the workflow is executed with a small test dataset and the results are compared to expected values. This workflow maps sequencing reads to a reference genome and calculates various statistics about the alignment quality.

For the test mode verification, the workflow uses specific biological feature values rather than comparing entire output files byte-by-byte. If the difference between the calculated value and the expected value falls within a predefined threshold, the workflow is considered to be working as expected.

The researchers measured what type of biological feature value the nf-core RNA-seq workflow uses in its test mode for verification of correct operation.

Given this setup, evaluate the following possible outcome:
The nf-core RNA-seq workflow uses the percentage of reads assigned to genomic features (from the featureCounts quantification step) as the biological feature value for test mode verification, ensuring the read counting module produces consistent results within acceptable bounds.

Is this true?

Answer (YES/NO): NO